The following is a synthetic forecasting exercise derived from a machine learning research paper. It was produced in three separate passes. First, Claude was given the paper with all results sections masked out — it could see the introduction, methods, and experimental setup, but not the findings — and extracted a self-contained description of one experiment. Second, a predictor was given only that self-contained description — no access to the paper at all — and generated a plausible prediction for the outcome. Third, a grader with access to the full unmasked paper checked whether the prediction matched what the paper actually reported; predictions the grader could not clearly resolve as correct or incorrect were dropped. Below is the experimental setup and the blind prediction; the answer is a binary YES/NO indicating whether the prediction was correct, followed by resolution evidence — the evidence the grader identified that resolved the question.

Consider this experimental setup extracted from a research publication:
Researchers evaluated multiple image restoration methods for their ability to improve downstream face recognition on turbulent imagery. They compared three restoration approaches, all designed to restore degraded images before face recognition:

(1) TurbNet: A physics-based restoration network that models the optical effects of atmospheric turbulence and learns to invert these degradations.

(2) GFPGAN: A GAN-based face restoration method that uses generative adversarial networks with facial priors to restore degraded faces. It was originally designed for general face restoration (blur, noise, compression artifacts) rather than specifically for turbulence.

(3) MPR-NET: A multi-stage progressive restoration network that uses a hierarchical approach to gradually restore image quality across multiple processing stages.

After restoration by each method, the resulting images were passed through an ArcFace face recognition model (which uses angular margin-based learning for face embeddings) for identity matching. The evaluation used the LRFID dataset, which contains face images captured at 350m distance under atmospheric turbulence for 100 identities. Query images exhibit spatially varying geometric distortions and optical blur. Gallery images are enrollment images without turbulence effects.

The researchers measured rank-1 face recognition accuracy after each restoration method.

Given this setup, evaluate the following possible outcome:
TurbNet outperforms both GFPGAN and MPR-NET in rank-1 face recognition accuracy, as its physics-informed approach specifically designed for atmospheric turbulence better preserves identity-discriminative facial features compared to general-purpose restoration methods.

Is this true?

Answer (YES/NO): NO